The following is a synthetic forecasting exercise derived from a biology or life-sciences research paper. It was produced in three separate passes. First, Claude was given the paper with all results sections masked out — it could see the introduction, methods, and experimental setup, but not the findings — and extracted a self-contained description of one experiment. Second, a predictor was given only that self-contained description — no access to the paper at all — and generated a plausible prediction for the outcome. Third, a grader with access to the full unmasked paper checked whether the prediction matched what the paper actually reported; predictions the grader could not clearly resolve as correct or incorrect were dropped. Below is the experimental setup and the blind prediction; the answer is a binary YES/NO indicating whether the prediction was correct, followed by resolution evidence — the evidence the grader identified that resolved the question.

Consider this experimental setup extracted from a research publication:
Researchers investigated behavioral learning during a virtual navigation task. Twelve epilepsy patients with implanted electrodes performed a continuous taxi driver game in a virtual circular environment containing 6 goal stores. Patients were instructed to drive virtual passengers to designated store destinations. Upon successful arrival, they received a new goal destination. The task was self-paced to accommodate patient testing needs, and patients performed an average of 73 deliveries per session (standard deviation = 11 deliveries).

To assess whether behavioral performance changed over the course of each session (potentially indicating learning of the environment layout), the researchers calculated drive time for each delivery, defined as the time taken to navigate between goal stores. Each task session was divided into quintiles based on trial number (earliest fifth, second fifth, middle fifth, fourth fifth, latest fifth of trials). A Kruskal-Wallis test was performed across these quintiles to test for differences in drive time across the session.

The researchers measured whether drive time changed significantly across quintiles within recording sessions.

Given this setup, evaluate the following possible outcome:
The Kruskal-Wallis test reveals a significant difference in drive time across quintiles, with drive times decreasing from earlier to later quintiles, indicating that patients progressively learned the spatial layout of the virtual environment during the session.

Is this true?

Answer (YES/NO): YES